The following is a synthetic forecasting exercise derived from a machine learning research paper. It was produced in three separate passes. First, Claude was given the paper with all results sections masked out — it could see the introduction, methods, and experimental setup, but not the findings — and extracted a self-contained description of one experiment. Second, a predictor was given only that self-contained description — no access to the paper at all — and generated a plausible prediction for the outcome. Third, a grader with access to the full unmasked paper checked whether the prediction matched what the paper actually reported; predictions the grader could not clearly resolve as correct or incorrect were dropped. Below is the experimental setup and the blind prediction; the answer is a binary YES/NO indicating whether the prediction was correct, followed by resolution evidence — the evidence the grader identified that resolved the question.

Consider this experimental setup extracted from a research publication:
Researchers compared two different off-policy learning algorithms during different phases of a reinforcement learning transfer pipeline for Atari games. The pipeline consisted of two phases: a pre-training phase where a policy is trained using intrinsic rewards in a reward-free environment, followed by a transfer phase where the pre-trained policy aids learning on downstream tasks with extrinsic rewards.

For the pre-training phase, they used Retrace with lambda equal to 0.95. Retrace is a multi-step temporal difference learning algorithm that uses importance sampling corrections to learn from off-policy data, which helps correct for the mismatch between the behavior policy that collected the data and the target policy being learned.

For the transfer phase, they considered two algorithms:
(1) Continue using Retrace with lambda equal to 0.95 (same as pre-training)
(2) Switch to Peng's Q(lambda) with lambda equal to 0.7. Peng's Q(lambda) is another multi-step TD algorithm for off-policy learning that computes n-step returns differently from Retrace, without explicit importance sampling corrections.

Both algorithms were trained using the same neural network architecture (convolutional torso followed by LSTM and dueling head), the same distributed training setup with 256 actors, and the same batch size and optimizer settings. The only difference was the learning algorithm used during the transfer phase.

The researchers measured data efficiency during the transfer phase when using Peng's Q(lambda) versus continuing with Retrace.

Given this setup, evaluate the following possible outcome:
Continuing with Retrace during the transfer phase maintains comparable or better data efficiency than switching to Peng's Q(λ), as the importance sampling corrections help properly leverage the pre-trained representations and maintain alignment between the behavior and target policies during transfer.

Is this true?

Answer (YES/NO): NO